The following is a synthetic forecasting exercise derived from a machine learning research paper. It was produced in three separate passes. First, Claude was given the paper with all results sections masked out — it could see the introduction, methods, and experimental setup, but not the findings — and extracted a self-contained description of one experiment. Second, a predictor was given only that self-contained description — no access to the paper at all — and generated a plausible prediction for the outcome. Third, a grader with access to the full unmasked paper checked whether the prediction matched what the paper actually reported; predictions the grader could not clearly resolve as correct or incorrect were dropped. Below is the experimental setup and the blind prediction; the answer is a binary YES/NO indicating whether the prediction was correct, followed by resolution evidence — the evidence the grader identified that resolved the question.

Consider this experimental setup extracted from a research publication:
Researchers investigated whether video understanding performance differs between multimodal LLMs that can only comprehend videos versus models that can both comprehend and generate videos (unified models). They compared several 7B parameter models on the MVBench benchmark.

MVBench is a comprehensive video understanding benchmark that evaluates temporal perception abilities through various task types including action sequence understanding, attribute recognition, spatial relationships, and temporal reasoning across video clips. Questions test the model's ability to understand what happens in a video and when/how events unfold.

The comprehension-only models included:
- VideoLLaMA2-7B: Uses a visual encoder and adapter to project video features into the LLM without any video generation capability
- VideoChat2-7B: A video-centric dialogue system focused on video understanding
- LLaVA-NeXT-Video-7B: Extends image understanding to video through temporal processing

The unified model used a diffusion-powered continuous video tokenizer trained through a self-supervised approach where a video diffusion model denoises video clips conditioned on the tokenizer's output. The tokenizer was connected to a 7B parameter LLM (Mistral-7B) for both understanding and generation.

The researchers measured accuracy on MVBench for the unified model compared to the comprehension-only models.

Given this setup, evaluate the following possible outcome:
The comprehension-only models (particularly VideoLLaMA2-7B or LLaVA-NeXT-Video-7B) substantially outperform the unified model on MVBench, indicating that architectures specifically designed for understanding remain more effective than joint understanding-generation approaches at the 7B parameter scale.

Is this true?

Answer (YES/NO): NO